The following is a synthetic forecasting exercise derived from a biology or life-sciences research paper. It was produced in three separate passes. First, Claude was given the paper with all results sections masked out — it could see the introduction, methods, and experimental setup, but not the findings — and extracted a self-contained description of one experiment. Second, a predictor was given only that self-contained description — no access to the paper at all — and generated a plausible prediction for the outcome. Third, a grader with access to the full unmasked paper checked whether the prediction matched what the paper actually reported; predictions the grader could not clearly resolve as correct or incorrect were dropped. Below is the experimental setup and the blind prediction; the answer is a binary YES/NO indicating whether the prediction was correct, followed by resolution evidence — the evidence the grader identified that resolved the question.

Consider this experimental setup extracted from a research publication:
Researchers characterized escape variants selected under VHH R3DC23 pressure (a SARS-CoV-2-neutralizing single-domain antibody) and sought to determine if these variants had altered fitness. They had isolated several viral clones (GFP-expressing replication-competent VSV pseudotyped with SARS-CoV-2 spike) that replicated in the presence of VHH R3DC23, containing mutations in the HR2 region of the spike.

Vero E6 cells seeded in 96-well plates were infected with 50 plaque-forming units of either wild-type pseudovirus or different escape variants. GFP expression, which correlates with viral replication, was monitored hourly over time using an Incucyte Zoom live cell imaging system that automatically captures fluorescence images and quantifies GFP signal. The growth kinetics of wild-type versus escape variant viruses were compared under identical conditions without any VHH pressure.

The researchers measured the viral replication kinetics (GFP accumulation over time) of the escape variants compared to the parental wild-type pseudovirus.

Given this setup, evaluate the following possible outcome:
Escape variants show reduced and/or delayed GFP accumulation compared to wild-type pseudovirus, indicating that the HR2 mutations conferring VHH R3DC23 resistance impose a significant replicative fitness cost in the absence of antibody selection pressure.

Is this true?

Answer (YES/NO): YES